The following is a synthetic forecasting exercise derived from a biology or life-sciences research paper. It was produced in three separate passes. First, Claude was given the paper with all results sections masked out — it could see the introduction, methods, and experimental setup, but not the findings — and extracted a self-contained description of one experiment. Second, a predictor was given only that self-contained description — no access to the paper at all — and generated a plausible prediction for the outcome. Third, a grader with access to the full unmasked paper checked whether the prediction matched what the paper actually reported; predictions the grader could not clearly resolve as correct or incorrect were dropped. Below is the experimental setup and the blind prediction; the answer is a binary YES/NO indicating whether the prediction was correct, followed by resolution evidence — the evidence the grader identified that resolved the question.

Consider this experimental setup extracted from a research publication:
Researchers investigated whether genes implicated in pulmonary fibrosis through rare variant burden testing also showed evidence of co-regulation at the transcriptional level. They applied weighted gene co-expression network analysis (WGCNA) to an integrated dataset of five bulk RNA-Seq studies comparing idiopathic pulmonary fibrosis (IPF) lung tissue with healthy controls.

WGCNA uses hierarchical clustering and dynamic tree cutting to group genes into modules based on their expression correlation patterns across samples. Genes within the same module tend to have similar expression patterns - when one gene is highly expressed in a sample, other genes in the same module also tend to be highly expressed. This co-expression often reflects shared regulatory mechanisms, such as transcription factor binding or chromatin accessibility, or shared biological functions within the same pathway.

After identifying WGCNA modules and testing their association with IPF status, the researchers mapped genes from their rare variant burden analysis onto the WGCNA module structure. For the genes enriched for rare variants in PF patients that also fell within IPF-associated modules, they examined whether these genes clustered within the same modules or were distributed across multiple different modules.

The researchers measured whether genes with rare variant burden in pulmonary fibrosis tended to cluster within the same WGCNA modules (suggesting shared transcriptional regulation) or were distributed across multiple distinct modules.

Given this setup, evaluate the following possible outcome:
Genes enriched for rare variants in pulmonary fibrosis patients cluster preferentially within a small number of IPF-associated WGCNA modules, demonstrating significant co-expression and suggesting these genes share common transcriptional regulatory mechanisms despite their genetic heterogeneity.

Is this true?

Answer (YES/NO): NO